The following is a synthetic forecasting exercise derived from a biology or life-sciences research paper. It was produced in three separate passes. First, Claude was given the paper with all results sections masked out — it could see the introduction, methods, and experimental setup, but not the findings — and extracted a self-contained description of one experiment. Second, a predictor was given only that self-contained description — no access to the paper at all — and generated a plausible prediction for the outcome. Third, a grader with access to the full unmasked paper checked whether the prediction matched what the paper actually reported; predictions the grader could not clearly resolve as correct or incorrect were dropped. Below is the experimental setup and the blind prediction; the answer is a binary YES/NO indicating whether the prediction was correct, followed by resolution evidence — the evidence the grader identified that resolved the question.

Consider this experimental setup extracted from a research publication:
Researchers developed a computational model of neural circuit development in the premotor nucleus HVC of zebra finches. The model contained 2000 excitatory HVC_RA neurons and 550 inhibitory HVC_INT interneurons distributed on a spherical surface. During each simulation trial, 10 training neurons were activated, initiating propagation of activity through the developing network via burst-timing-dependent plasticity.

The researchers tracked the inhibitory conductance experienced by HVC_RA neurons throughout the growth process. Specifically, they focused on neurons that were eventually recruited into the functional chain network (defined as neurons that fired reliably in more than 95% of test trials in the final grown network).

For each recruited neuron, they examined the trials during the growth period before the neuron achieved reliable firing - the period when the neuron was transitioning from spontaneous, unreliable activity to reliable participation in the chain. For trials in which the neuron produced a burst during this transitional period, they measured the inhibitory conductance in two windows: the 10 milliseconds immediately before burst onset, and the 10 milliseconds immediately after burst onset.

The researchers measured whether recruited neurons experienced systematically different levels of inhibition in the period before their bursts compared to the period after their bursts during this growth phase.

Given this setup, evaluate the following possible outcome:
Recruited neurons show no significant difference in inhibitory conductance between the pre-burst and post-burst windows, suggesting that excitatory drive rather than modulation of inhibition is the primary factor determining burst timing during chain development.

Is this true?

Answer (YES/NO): NO